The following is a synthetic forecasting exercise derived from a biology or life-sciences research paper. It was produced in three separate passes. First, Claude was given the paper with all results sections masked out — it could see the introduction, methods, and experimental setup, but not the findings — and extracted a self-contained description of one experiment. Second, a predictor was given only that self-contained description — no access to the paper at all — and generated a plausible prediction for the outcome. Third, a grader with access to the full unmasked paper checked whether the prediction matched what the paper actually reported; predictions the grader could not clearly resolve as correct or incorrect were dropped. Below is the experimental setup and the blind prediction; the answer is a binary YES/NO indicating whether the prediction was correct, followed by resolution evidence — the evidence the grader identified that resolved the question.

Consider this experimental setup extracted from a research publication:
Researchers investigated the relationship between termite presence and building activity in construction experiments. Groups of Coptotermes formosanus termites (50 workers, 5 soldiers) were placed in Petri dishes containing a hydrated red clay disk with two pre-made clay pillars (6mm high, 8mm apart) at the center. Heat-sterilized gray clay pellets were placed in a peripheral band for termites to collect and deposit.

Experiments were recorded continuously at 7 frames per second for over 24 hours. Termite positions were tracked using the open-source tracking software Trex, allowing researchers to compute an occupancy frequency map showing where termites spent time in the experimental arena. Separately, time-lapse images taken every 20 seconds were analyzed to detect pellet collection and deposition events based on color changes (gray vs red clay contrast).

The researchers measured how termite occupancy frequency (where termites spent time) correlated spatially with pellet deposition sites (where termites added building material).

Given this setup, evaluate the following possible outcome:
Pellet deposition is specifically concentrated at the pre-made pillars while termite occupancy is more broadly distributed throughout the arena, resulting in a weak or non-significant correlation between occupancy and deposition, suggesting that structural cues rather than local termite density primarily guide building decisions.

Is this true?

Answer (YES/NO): NO